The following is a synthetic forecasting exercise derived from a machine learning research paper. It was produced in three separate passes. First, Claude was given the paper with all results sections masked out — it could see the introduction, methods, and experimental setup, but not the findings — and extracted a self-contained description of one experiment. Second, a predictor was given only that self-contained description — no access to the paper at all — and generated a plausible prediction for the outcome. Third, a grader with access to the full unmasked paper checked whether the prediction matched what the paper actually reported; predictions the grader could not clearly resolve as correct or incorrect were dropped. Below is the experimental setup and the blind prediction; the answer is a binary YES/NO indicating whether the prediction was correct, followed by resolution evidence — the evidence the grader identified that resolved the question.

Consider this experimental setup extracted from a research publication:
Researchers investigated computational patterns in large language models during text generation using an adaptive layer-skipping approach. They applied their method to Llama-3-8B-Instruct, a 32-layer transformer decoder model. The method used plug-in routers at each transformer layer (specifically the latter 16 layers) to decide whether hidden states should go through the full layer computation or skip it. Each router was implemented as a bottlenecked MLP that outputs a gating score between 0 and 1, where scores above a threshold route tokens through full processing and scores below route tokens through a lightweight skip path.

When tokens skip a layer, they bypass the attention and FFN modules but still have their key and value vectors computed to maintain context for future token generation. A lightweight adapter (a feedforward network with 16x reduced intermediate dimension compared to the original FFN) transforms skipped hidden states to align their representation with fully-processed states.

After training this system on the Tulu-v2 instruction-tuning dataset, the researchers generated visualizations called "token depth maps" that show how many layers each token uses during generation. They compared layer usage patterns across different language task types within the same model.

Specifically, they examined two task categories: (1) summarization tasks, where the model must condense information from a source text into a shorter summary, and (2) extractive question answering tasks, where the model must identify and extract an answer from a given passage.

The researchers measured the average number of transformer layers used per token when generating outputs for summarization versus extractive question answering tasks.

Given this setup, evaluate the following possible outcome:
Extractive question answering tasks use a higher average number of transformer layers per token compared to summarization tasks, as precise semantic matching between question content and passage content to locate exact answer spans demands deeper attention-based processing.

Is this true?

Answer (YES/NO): NO